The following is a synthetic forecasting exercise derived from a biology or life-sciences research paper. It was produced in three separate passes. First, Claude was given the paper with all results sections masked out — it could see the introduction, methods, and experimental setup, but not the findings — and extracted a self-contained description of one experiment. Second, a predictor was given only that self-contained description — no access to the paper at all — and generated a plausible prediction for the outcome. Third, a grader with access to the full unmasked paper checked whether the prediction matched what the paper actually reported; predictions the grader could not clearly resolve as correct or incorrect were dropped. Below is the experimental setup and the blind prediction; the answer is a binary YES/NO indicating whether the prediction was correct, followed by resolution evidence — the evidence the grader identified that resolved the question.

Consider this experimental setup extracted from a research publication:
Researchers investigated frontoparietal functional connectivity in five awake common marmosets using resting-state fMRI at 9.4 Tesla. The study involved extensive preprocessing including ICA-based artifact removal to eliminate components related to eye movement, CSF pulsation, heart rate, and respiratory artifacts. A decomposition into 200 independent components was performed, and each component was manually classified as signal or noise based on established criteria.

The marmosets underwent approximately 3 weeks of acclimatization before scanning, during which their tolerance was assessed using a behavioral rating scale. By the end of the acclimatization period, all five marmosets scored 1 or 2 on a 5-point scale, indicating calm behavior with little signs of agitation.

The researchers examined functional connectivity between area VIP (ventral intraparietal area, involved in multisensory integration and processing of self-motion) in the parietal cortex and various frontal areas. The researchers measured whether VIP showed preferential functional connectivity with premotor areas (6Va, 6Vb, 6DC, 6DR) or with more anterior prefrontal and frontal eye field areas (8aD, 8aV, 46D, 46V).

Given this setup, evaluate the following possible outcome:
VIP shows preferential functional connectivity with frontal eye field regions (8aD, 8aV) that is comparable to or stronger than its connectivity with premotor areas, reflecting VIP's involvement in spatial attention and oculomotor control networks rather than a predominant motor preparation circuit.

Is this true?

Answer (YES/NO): YES